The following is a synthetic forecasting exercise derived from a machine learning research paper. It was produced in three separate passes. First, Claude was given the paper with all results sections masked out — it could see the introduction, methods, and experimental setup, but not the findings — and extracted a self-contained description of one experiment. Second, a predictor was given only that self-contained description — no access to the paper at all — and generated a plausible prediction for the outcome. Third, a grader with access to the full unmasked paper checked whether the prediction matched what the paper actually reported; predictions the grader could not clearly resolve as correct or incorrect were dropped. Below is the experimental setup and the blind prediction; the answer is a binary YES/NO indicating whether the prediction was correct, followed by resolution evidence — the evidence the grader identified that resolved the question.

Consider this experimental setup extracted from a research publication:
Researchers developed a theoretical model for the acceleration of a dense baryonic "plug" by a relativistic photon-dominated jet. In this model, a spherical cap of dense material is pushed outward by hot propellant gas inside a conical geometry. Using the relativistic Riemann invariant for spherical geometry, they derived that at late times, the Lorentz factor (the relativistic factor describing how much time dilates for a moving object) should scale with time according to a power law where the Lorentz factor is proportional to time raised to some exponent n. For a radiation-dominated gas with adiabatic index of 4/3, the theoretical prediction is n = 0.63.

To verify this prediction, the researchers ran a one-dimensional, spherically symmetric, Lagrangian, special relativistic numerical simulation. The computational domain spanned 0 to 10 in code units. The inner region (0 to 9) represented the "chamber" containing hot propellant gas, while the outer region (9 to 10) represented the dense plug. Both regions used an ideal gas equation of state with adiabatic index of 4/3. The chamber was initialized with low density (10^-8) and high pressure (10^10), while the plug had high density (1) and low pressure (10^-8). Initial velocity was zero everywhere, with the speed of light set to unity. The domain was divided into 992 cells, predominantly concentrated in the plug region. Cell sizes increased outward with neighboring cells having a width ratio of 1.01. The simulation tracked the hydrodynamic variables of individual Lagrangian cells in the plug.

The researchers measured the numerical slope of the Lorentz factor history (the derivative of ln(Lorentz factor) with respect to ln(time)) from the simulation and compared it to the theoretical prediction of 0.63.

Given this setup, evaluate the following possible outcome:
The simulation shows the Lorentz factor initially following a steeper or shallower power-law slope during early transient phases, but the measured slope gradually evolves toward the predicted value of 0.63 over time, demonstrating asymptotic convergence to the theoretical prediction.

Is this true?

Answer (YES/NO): NO